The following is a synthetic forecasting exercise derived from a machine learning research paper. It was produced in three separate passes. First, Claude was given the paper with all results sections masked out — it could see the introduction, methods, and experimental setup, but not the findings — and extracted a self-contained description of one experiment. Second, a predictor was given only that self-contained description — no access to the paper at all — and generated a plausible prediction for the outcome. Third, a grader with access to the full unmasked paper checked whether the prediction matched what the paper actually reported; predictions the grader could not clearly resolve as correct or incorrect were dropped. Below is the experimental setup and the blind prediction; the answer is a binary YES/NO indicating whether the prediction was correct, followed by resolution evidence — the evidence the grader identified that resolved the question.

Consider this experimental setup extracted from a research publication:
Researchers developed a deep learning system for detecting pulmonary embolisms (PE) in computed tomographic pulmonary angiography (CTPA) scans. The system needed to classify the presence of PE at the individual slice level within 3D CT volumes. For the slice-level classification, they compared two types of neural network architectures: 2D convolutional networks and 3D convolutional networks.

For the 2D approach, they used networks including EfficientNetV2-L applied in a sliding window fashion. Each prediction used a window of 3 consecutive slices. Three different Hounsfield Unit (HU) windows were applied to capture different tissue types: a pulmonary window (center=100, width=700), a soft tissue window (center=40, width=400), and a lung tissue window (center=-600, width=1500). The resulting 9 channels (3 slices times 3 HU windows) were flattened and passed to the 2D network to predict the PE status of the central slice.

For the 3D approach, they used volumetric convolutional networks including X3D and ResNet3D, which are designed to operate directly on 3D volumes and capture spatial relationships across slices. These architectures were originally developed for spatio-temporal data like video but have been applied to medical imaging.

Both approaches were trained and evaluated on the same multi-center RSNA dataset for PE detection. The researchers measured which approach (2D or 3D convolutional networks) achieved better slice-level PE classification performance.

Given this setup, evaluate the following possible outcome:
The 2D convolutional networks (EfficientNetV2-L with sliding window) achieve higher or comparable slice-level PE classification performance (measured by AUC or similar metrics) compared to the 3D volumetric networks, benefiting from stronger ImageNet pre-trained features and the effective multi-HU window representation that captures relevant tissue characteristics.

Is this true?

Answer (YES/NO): YES